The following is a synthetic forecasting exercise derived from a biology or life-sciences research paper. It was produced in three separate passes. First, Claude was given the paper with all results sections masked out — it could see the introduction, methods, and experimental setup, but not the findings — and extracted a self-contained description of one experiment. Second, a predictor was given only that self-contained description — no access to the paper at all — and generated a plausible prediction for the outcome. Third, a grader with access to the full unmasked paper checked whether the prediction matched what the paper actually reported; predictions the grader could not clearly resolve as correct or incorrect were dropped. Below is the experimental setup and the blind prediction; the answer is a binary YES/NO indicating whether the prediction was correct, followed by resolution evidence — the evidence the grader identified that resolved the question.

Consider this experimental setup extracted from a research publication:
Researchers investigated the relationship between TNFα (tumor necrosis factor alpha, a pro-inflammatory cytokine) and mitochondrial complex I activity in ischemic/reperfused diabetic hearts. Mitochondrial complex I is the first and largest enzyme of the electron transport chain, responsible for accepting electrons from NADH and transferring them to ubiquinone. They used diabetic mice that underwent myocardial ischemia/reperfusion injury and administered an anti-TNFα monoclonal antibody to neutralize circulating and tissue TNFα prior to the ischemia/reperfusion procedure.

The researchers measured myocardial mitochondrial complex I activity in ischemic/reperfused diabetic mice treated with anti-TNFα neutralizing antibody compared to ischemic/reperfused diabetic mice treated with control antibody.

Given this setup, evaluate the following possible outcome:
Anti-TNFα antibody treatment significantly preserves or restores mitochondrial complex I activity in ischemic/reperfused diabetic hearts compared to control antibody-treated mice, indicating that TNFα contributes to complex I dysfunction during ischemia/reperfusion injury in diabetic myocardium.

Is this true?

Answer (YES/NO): YES